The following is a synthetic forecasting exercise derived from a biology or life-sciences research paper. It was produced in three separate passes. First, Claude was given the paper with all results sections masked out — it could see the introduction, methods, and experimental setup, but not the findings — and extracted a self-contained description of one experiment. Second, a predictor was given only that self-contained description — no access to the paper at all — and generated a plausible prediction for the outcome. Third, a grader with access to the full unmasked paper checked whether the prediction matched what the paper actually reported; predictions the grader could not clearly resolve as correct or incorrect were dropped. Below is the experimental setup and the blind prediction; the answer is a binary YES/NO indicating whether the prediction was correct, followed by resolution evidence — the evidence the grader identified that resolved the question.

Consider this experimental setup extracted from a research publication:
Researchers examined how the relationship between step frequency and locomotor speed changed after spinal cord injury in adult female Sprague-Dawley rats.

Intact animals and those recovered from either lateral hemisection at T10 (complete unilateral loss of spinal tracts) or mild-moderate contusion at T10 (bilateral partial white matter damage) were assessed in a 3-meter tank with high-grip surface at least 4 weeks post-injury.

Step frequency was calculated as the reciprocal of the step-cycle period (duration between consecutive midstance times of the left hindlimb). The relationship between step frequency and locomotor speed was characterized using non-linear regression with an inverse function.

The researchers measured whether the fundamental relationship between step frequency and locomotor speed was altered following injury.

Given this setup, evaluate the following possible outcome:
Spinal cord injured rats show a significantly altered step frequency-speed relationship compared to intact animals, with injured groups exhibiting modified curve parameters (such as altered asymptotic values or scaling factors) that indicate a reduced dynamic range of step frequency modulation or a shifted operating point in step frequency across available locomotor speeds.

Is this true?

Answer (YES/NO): NO